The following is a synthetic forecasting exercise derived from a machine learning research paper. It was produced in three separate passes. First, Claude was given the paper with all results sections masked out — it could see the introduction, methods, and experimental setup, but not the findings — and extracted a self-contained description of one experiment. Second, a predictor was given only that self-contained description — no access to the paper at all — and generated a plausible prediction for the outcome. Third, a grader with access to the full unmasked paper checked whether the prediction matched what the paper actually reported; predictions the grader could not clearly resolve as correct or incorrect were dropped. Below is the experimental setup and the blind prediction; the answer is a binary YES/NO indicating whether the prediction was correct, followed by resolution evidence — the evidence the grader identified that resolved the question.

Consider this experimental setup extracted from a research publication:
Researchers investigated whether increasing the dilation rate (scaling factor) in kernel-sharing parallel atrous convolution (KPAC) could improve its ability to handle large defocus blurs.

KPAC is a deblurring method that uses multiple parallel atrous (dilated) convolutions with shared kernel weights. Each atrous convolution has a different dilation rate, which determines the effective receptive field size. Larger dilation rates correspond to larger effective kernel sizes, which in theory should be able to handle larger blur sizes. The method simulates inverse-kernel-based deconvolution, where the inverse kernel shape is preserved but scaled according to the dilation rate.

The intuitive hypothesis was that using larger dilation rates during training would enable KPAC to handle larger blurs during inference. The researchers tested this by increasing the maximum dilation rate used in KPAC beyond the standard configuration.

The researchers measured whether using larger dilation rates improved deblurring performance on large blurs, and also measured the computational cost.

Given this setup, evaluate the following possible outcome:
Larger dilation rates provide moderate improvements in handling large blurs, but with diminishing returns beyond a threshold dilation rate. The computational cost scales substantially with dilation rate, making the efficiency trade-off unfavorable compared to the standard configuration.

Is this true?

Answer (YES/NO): NO